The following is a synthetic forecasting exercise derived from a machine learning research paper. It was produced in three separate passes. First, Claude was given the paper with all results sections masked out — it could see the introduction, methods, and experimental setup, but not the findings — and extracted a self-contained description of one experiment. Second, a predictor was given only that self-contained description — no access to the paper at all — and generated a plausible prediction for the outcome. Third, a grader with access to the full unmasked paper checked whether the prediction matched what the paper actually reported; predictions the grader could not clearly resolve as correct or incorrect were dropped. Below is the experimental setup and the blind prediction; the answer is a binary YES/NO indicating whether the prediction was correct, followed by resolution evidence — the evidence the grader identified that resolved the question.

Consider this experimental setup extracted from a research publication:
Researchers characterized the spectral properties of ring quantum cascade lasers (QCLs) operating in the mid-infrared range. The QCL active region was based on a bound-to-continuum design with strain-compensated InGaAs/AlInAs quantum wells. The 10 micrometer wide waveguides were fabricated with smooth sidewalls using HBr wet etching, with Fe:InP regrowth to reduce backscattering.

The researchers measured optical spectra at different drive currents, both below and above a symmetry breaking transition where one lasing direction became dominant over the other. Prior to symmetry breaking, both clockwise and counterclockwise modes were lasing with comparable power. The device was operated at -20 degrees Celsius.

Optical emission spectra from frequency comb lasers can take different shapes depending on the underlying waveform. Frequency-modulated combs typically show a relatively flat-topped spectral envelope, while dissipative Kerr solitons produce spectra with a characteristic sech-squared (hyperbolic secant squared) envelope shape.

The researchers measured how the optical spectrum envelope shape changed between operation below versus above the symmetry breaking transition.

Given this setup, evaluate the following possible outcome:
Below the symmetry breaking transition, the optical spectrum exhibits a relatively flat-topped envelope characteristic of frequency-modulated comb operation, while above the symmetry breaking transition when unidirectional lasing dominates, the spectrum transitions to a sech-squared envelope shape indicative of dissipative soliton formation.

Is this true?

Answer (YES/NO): NO